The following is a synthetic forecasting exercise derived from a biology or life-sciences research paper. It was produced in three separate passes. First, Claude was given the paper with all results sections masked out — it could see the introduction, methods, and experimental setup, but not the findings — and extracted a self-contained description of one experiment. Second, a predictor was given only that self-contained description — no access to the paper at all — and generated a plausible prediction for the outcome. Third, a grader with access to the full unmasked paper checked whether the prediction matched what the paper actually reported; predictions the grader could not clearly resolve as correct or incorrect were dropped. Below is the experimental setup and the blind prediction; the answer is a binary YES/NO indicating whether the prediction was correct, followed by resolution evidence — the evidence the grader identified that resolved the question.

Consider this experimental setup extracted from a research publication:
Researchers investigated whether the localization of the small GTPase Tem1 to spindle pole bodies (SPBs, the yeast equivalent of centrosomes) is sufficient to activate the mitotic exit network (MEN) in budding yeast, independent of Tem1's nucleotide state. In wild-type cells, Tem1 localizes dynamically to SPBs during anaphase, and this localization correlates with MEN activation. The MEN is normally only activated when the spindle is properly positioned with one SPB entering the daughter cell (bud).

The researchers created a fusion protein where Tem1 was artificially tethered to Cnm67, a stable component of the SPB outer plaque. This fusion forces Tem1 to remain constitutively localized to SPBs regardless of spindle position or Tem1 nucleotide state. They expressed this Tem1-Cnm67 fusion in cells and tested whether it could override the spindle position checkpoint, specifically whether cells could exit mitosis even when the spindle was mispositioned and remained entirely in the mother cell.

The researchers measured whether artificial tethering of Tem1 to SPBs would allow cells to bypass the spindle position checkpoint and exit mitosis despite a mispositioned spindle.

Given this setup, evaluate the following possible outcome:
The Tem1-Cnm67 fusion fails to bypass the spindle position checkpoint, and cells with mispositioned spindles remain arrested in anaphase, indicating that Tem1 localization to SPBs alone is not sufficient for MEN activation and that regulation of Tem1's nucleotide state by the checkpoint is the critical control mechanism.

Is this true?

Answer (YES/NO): NO